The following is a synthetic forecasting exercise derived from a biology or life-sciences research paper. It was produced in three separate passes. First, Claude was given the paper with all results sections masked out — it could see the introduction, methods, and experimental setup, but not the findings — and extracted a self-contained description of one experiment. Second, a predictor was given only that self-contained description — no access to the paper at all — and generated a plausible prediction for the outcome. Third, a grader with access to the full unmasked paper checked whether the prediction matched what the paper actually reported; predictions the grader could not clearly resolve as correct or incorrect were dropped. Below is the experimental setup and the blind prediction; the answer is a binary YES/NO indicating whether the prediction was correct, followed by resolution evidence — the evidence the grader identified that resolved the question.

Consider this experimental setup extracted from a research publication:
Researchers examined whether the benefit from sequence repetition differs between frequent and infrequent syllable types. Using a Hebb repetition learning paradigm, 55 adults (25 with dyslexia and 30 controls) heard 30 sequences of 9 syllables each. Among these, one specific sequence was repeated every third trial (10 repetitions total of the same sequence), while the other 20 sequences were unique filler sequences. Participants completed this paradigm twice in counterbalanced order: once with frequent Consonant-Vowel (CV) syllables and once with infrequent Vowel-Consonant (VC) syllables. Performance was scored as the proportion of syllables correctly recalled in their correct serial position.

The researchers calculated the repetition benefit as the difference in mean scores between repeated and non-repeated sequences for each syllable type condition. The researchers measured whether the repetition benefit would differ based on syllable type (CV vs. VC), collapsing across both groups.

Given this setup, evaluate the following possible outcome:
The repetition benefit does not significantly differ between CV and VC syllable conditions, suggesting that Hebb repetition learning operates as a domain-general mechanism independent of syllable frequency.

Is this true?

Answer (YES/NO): NO